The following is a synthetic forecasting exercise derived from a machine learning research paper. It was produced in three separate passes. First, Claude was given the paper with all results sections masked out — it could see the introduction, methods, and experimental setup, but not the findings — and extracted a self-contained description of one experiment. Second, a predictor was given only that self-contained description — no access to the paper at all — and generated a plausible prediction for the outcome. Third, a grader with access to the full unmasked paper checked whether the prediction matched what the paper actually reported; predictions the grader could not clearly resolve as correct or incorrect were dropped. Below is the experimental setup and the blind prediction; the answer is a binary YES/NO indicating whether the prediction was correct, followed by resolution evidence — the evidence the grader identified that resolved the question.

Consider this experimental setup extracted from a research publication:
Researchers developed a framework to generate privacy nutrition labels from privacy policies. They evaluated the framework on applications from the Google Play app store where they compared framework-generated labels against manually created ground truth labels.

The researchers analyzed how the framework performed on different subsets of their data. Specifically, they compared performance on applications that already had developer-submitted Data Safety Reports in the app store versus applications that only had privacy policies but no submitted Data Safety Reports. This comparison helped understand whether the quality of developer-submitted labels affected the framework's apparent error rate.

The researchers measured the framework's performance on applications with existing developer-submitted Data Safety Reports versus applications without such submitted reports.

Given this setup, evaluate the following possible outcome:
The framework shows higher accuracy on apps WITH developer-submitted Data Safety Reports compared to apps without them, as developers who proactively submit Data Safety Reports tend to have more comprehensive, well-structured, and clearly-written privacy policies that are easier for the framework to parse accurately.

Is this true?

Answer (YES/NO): NO